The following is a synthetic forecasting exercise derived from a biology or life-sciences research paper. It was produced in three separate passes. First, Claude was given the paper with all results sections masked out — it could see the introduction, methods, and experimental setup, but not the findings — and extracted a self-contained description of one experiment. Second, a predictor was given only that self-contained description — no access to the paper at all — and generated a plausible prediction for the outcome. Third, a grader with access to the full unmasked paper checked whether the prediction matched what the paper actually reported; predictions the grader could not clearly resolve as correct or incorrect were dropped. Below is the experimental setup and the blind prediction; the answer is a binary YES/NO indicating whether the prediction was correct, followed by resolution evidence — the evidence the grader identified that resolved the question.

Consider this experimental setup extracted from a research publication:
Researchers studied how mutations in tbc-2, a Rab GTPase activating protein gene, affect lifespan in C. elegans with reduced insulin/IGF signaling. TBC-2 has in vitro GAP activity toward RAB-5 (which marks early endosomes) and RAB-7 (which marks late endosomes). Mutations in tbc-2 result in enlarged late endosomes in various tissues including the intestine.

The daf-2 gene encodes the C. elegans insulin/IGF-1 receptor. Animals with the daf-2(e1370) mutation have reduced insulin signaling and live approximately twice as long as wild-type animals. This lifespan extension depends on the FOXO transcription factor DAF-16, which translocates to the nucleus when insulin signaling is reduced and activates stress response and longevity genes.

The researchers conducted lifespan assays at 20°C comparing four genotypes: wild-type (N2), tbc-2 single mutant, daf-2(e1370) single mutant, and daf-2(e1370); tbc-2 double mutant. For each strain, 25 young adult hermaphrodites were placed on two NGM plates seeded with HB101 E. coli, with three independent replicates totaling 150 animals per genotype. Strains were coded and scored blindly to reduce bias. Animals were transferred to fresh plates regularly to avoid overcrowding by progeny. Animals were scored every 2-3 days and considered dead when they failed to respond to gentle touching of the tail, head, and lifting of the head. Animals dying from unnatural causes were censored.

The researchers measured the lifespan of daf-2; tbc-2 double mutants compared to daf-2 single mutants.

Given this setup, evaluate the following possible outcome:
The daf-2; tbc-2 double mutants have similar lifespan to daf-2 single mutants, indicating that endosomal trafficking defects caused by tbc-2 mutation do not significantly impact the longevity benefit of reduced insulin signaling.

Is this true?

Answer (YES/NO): NO